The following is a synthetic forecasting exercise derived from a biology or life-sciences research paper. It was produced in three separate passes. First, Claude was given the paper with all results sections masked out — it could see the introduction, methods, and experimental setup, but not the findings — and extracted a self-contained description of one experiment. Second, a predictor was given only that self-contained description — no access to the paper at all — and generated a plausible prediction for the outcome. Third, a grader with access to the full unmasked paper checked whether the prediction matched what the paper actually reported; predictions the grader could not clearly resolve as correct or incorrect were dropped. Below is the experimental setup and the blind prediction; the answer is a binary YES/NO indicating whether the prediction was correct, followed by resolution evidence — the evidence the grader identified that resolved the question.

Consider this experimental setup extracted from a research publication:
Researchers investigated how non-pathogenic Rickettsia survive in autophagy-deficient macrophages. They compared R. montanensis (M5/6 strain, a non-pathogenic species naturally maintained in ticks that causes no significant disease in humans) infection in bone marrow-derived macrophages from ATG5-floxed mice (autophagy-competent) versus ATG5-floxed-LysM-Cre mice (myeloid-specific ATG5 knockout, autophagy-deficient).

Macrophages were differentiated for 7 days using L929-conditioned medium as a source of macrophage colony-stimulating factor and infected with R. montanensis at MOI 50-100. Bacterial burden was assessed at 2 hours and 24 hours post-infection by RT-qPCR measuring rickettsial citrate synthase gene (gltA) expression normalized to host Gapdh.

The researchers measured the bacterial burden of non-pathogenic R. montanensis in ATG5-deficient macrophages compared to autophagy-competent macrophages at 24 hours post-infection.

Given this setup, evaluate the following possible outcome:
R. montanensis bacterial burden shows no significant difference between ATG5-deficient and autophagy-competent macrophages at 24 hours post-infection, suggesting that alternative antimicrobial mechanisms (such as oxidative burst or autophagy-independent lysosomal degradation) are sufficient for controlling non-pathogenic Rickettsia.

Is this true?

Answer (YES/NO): NO